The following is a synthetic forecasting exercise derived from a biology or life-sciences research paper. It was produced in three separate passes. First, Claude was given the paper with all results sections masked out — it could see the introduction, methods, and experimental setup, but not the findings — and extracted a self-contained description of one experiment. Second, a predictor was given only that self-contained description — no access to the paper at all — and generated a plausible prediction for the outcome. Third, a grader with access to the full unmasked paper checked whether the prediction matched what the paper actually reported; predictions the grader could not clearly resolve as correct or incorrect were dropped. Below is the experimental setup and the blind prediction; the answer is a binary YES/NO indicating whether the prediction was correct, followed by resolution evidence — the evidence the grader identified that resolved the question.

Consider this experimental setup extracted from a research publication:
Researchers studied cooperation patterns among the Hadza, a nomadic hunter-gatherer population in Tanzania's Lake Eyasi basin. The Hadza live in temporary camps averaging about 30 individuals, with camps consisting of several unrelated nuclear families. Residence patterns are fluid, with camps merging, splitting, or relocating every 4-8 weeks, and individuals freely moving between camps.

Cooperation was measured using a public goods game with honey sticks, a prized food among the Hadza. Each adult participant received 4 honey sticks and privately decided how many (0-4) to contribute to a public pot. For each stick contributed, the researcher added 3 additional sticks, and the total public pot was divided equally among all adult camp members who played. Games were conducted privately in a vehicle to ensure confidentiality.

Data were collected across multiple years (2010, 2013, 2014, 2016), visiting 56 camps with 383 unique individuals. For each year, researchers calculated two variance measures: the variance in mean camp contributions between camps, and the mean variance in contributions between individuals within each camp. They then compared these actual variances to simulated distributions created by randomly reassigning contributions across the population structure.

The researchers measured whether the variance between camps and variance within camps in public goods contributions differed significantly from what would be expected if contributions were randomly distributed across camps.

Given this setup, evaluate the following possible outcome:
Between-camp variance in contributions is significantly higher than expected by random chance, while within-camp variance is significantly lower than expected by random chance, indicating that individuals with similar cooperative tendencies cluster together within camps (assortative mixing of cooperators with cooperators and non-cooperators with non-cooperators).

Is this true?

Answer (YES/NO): YES